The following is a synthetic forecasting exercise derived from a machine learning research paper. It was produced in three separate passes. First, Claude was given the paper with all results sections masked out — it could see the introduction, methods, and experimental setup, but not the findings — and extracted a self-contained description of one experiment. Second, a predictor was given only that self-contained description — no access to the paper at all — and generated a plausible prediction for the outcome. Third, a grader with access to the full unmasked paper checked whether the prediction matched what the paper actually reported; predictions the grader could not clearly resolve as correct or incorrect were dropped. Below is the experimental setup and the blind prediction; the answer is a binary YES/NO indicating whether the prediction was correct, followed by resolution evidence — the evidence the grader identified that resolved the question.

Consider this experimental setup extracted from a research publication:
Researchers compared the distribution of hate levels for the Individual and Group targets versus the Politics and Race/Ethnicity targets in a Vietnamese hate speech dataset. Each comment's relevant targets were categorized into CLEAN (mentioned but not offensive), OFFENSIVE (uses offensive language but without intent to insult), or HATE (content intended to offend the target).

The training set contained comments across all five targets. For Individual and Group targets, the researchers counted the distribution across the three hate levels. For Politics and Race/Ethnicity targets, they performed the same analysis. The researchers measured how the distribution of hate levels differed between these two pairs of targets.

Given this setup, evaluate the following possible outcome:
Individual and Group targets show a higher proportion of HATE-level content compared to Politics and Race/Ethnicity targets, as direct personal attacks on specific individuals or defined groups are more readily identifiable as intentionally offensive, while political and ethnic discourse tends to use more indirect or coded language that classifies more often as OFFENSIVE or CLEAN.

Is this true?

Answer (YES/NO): NO